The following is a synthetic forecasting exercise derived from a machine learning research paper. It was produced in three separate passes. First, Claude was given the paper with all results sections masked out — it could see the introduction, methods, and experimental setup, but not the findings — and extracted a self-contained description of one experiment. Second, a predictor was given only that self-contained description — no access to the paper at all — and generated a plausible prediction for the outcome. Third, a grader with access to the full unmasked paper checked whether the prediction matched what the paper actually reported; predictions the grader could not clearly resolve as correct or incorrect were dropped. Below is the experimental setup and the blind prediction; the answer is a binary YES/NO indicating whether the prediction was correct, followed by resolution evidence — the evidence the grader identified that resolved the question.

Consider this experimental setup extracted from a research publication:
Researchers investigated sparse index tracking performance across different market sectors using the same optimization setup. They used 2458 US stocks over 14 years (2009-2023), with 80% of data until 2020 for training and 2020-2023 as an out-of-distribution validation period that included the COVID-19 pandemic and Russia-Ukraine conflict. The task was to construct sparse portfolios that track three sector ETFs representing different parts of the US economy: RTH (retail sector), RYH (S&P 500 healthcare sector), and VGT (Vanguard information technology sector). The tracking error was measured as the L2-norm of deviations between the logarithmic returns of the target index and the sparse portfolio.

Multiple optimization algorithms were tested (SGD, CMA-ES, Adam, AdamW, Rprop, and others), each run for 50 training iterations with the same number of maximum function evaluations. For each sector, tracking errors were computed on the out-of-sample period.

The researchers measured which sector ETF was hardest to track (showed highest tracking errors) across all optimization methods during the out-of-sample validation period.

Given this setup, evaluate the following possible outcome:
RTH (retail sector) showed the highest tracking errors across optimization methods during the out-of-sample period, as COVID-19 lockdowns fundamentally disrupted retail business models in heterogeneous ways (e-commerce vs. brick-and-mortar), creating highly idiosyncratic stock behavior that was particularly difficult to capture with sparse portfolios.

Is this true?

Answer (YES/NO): NO